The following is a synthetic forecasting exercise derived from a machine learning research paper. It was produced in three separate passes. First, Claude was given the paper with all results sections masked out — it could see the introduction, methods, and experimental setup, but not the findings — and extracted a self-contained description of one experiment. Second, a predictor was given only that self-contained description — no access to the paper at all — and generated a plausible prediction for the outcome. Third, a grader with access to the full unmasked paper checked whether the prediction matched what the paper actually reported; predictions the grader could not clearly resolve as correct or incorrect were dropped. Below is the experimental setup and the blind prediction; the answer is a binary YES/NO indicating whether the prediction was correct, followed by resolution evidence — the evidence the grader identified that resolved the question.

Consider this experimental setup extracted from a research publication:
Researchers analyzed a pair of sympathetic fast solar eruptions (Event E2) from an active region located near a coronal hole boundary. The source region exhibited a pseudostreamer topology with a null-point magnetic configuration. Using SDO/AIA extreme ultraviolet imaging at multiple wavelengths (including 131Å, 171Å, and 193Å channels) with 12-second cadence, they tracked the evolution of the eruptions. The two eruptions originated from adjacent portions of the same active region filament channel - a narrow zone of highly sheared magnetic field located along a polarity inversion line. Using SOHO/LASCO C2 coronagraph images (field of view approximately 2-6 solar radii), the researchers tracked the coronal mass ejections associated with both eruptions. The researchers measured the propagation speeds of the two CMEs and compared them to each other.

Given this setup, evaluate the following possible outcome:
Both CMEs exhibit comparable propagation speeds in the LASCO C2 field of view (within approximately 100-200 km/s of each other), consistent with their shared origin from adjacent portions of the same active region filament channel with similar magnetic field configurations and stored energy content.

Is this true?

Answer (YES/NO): NO